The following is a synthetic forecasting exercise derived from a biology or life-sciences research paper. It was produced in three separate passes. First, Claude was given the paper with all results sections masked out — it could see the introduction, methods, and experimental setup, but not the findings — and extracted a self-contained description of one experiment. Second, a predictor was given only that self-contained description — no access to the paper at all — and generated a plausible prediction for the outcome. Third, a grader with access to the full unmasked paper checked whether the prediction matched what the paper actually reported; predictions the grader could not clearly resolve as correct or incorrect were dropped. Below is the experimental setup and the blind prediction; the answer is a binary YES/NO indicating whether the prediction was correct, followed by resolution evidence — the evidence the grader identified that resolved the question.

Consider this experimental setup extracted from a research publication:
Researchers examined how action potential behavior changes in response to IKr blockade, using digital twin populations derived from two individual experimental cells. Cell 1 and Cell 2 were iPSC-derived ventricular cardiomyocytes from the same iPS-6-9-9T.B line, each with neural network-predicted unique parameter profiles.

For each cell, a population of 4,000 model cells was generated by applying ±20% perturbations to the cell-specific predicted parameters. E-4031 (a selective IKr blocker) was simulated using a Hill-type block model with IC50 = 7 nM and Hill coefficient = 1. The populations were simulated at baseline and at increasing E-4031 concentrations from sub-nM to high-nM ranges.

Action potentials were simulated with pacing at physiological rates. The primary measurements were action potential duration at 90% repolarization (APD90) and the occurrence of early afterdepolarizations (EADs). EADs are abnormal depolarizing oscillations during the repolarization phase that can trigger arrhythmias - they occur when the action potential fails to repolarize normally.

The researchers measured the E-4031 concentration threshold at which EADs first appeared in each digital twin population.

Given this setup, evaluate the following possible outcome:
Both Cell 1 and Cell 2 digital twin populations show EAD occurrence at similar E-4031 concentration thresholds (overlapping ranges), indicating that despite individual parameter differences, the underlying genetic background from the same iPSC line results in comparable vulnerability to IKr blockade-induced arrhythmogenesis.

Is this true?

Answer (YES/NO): NO